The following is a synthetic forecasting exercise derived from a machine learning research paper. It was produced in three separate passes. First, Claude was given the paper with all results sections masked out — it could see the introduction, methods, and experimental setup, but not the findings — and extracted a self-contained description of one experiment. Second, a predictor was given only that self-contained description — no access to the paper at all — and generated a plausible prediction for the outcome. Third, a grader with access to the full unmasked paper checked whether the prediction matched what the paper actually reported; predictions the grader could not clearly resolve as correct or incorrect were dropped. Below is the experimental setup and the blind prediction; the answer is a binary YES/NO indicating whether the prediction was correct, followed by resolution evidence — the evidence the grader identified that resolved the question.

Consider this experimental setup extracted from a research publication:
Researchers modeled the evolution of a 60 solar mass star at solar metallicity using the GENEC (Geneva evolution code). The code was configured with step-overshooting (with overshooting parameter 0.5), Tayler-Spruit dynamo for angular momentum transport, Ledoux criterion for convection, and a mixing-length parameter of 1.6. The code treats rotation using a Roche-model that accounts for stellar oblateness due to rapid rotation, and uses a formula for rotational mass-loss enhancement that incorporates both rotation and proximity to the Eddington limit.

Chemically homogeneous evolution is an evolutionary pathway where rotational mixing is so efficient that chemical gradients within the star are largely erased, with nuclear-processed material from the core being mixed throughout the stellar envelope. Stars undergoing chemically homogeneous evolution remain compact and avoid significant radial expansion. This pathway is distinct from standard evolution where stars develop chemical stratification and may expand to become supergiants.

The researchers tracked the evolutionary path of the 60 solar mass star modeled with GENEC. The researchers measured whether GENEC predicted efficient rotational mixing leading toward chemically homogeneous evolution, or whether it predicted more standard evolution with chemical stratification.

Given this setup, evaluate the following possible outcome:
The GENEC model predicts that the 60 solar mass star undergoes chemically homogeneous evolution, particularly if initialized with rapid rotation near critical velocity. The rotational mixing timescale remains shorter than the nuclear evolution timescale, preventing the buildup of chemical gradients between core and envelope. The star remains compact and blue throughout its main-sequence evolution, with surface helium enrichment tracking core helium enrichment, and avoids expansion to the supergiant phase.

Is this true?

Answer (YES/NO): YES